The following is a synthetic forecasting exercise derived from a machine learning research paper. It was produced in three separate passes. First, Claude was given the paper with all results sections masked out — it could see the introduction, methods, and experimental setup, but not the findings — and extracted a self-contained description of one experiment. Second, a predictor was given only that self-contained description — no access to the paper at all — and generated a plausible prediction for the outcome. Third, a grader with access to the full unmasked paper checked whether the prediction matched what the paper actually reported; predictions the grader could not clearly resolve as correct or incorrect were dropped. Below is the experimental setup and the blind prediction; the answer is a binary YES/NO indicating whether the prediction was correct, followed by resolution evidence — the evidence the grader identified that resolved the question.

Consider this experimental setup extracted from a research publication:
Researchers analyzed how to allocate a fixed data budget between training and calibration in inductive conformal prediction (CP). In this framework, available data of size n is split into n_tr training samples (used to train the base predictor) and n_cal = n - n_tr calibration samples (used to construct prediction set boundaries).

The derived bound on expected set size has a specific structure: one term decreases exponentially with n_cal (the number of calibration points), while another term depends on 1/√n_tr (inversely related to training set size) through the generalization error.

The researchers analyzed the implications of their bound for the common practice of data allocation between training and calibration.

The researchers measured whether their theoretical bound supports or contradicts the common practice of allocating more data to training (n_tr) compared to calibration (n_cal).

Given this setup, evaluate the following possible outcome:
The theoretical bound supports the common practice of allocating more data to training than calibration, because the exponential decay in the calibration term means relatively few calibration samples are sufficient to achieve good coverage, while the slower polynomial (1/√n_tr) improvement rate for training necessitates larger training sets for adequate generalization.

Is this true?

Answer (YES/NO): YES